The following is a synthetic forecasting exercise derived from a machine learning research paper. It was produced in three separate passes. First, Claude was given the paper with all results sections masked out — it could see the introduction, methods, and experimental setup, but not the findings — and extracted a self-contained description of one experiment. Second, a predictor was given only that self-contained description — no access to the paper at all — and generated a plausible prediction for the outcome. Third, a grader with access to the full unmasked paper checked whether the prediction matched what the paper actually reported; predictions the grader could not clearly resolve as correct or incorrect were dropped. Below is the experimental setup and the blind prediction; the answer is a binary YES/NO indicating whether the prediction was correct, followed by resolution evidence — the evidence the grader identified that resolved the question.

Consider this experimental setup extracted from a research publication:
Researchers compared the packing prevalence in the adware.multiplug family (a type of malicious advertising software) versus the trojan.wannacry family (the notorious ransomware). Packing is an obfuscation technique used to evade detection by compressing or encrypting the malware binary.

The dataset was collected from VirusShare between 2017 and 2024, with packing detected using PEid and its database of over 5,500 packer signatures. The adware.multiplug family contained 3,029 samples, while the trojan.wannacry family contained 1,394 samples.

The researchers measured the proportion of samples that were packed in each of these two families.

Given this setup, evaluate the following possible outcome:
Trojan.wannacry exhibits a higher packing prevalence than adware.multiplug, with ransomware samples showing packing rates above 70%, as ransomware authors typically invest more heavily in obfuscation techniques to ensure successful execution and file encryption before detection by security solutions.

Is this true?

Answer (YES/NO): NO